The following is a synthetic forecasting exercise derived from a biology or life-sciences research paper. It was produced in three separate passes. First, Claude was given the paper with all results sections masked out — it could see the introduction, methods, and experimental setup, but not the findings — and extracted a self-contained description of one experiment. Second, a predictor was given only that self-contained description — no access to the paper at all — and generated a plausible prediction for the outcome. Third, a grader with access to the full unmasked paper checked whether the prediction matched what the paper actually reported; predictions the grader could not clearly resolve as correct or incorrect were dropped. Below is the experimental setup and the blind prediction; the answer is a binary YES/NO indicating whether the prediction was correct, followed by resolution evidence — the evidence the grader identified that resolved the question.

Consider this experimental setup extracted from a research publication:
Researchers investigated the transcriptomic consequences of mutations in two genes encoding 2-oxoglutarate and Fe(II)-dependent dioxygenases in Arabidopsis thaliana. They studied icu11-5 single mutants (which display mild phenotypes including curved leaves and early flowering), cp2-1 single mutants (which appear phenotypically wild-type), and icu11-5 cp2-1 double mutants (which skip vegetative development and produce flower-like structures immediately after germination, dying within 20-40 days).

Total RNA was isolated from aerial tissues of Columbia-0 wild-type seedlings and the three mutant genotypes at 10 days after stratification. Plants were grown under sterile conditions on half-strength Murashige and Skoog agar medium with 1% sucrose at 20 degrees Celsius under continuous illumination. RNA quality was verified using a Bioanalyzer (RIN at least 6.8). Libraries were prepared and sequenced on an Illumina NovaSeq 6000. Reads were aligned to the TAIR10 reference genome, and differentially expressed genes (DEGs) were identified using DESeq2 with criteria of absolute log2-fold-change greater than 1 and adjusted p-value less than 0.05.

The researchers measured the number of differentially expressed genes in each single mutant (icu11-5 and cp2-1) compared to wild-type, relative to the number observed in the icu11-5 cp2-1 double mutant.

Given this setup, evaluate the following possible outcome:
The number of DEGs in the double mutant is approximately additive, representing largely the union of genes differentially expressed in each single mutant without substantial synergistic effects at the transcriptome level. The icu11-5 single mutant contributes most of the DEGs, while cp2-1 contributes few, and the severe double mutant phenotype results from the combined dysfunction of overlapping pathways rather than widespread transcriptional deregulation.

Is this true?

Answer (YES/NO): NO